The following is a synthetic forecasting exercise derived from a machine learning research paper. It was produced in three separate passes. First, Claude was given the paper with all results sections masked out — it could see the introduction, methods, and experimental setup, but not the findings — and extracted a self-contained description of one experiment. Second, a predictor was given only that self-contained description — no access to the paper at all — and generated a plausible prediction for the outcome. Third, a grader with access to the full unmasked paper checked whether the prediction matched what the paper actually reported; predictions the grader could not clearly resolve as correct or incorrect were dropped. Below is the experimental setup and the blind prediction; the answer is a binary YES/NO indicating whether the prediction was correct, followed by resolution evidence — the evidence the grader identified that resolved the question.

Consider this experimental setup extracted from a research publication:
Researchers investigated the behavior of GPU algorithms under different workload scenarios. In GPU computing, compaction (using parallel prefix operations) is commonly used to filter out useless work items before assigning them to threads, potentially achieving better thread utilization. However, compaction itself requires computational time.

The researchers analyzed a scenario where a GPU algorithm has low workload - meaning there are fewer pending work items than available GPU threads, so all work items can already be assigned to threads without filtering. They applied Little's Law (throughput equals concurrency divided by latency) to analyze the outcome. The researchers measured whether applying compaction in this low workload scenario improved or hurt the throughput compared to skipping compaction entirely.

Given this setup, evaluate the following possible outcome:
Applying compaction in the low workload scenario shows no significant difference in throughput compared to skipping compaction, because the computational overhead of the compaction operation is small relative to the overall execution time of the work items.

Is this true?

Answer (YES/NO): NO